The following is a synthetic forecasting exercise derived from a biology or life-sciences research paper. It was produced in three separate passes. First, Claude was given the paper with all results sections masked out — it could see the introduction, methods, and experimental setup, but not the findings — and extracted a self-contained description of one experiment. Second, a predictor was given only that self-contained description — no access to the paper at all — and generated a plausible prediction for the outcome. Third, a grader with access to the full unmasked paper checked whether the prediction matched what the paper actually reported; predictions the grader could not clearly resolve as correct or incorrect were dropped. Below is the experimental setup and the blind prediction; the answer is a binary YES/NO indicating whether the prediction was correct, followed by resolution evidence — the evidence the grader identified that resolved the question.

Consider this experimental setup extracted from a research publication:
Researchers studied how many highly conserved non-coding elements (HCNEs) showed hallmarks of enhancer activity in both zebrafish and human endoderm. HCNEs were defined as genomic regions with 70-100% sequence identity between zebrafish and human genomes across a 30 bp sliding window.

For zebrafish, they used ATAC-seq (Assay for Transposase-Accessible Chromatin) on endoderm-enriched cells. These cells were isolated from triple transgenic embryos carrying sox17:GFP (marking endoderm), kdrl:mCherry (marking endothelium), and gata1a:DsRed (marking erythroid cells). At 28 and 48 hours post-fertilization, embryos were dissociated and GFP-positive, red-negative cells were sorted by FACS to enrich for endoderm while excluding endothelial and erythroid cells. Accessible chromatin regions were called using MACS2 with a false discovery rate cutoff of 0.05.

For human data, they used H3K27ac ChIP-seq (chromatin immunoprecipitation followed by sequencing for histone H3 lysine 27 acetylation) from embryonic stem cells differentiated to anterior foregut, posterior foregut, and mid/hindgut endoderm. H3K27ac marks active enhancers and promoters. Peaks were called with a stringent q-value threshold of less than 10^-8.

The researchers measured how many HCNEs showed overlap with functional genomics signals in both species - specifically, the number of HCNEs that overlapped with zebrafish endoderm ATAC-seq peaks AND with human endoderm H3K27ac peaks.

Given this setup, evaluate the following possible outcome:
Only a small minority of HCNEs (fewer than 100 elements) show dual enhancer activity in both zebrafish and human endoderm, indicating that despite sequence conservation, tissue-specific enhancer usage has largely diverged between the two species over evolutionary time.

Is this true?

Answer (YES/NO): NO